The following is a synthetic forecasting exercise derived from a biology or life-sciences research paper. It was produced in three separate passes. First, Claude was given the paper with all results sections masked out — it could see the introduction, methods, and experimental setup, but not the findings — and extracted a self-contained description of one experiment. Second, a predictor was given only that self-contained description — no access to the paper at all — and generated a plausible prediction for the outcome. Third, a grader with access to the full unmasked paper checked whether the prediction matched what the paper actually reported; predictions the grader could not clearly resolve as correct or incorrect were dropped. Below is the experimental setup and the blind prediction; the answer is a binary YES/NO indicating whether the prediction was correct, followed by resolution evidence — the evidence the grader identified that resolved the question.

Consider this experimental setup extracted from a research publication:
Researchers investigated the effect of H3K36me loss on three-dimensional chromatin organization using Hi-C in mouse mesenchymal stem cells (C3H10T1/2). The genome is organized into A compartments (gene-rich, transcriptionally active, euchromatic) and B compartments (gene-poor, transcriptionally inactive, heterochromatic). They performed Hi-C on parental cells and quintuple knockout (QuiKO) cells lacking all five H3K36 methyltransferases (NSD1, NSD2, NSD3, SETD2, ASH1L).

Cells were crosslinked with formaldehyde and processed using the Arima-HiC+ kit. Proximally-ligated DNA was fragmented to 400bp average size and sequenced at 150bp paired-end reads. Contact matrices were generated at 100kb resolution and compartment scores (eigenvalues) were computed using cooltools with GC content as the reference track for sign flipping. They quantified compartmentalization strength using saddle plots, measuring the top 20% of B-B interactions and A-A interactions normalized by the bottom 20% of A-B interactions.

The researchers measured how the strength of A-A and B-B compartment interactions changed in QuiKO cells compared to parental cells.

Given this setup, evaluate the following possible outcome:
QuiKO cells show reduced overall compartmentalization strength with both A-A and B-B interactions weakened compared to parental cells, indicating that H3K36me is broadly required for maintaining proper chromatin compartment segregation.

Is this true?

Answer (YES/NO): YES